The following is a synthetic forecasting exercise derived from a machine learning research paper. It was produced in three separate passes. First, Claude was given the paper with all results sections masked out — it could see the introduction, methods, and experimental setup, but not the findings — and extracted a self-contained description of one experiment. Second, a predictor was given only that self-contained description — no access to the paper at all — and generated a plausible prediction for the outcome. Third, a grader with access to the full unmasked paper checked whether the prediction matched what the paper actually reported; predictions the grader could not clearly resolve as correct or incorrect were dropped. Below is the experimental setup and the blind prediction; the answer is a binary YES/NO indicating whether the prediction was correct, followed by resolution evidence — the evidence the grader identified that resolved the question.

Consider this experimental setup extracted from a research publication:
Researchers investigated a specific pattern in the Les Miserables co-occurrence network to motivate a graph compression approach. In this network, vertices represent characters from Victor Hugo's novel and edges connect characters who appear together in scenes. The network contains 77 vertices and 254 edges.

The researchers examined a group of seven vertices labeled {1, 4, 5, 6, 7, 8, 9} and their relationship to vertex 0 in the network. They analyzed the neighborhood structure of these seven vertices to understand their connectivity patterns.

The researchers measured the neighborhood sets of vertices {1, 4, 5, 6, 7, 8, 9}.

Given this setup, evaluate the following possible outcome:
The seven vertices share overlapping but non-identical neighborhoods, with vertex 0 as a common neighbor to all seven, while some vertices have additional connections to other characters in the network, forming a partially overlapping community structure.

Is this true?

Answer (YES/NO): NO